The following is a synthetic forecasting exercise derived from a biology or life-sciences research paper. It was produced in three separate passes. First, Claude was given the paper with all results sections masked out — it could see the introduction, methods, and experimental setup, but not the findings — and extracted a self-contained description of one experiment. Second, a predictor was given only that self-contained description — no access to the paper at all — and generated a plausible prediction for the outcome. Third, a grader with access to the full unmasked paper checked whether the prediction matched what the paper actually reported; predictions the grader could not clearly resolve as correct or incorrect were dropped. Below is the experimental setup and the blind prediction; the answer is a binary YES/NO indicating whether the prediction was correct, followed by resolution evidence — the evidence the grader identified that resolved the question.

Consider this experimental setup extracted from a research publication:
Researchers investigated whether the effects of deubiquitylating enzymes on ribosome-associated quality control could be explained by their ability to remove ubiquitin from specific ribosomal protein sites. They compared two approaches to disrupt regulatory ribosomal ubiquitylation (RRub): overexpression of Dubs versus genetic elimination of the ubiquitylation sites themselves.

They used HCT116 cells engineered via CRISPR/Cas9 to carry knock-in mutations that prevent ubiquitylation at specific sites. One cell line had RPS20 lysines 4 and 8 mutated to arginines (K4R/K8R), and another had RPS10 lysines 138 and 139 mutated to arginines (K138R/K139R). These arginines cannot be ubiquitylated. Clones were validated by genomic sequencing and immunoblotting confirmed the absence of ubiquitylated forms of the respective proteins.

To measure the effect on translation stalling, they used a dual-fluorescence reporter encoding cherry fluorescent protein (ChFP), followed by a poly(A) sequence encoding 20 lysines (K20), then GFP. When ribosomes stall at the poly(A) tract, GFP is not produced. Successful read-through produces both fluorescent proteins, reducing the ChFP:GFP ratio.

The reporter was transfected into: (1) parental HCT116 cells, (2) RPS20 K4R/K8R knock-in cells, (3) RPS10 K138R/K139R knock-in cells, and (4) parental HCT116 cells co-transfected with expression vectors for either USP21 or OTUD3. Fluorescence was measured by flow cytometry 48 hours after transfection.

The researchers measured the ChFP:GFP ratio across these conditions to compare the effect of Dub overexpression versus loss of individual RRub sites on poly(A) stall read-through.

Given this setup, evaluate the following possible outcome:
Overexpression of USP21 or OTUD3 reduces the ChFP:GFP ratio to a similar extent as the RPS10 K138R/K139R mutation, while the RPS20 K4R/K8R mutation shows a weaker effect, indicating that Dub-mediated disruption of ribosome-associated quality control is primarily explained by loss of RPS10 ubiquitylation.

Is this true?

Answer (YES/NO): NO